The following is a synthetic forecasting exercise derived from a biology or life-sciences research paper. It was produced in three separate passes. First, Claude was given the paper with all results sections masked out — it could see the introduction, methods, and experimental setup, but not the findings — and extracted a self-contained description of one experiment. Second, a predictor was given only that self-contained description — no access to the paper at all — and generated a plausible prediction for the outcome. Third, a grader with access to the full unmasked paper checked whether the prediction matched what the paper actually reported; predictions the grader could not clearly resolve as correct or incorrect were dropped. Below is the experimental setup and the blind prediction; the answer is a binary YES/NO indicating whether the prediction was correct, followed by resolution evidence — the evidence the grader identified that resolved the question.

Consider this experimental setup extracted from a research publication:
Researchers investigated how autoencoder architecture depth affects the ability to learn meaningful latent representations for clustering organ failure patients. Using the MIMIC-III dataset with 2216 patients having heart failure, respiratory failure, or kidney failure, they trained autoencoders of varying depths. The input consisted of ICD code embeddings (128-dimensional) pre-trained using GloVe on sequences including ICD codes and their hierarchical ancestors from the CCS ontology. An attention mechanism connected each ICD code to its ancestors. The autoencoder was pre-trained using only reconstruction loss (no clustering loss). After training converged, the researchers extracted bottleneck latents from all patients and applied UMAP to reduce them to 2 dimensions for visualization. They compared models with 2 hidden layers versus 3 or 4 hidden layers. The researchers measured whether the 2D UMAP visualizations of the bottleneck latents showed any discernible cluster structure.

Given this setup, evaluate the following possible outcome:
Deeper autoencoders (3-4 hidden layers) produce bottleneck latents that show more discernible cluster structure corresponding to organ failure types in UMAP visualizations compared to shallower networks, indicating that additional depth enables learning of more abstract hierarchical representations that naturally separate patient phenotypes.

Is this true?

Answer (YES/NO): NO